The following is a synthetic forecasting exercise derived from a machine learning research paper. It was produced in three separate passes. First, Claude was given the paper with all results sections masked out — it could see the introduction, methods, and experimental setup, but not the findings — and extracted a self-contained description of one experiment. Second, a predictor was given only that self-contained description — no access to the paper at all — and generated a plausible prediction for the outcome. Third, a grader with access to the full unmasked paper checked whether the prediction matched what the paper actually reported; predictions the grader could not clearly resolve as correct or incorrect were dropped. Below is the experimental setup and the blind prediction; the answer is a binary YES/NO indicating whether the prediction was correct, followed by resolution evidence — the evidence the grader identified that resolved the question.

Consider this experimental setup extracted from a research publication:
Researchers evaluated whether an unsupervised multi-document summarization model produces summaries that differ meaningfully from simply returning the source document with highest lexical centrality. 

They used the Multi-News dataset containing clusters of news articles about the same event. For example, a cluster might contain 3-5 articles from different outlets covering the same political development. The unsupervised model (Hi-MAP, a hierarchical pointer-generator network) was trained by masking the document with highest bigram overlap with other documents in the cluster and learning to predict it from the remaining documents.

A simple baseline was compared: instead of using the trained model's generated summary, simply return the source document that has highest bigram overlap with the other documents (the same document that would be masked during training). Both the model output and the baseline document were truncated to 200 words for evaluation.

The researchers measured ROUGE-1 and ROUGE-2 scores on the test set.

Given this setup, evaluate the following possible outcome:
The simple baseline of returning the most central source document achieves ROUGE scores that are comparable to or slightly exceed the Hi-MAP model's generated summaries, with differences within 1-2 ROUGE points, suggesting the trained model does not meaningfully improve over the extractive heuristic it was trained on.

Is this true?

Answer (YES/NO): NO